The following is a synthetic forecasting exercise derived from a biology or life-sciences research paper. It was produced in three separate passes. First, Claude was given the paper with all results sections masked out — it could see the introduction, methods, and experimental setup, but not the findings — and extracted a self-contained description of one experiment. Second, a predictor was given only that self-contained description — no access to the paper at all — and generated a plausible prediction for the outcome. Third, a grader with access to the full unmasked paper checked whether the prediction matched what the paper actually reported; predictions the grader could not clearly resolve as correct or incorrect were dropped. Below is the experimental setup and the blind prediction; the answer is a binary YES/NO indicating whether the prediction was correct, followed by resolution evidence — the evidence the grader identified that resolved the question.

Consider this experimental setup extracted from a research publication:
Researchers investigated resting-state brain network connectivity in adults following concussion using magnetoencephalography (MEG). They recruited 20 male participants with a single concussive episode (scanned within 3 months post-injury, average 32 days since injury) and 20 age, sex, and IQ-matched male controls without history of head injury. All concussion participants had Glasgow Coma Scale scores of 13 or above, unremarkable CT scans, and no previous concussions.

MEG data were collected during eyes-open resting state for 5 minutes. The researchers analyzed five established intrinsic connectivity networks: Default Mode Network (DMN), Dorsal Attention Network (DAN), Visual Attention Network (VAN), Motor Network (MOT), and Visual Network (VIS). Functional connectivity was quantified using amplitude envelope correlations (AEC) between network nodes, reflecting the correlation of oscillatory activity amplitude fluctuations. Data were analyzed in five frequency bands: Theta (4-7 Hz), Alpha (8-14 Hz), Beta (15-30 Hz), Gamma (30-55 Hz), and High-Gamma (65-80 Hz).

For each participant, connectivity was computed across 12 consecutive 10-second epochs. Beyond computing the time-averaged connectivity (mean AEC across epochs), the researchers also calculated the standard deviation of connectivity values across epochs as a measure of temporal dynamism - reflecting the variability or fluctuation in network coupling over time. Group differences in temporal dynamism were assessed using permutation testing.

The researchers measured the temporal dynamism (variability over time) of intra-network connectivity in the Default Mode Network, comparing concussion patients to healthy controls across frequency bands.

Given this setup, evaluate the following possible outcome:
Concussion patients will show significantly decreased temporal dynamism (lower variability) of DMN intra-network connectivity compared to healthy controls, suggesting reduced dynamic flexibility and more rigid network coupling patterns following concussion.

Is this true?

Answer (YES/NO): NO